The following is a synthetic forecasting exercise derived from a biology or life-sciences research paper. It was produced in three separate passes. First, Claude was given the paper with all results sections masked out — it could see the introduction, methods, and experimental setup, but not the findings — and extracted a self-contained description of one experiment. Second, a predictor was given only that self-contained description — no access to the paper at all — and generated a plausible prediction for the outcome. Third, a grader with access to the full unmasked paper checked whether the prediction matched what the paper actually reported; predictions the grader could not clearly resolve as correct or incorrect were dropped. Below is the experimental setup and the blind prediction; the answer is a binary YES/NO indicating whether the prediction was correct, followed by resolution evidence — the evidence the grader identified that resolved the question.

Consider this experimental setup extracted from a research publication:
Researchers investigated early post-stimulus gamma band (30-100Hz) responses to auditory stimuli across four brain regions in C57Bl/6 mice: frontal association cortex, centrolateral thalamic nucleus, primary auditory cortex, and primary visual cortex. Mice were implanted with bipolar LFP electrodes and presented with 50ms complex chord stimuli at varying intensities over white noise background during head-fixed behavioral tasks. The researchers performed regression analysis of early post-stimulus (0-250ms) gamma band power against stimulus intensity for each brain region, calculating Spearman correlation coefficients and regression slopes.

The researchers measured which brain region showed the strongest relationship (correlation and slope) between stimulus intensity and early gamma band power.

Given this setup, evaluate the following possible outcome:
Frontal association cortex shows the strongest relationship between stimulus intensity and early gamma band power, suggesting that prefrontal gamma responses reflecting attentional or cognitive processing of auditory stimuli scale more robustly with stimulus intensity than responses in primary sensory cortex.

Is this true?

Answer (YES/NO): NO